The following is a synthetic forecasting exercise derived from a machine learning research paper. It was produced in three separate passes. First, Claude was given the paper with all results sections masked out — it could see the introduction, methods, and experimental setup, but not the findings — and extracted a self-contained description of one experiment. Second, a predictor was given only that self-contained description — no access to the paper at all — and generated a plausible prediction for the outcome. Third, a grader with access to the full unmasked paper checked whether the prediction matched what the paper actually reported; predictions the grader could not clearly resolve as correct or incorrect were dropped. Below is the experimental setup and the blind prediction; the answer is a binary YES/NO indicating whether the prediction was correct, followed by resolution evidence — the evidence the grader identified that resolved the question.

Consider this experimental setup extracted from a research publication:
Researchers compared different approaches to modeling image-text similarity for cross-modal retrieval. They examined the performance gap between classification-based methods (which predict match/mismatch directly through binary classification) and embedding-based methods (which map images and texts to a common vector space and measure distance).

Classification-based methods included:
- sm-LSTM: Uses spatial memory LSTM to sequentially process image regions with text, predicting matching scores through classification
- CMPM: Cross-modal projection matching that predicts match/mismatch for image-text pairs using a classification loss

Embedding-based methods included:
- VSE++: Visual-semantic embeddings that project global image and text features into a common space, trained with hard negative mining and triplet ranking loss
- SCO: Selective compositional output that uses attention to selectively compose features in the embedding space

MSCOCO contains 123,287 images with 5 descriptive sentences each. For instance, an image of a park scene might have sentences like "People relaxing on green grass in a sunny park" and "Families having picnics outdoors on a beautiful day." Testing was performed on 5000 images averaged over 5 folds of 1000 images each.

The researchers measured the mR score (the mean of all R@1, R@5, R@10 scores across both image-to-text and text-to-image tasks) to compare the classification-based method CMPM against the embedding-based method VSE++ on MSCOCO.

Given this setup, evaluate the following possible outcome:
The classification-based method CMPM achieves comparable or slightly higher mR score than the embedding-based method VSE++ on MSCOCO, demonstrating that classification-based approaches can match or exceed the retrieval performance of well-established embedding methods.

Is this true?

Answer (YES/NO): NO